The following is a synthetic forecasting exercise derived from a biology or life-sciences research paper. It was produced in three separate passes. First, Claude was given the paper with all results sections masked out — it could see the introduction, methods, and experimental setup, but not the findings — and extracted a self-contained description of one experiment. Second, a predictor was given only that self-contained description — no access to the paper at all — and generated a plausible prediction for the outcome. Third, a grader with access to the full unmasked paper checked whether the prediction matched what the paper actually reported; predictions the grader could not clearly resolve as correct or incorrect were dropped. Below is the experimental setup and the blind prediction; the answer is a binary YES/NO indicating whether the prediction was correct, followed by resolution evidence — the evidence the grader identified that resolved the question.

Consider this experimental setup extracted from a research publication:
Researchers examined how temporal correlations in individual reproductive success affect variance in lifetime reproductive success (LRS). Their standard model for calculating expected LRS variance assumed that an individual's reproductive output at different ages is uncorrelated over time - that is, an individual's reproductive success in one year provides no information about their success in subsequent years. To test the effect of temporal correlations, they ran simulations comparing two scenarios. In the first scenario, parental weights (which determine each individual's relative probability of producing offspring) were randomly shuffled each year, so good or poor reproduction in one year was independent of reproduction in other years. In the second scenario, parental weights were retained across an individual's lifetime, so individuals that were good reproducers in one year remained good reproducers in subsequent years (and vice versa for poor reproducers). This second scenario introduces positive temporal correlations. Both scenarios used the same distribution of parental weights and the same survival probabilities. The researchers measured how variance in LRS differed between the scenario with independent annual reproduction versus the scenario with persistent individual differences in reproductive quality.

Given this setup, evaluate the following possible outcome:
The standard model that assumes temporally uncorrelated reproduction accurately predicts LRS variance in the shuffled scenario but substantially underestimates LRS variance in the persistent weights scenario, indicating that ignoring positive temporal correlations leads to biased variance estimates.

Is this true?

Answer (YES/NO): YES